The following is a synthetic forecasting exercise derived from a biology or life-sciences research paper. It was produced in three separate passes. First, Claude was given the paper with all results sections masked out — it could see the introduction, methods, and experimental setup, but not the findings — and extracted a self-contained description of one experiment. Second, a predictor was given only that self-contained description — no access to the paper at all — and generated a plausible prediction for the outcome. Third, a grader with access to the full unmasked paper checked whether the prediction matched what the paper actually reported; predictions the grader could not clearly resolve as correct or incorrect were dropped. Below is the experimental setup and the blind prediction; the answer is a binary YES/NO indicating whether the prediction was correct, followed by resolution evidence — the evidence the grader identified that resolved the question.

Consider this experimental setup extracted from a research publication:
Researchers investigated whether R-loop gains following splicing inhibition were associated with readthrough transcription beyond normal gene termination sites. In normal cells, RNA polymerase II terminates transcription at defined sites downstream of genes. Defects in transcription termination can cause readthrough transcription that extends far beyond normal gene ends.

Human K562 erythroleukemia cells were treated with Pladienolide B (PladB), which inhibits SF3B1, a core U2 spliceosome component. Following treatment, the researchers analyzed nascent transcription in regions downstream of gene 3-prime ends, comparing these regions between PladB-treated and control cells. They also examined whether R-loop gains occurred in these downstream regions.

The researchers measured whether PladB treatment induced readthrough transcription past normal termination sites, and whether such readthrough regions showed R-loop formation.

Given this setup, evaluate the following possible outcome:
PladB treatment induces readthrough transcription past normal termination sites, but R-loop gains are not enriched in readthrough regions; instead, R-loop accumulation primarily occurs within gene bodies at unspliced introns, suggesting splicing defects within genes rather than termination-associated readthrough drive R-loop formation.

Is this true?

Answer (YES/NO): NO